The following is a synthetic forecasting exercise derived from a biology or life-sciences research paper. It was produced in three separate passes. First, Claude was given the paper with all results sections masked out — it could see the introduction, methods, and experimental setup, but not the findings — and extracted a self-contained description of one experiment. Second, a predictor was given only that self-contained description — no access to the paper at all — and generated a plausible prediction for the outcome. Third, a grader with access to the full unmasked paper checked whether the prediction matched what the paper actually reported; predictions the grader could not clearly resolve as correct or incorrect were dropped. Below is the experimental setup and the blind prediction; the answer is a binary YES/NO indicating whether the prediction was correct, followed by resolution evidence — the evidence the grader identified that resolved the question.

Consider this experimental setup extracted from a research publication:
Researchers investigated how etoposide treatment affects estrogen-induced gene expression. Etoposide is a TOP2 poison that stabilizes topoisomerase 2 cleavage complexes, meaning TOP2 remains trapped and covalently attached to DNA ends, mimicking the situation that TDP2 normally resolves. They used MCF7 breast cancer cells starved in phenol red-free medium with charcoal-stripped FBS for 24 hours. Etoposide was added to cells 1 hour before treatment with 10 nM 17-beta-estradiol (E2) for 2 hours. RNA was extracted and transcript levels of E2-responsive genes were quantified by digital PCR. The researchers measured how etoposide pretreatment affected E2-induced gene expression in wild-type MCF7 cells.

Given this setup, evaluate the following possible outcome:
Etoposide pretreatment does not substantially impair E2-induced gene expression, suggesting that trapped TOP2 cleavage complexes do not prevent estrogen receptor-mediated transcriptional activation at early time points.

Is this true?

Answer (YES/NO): NO